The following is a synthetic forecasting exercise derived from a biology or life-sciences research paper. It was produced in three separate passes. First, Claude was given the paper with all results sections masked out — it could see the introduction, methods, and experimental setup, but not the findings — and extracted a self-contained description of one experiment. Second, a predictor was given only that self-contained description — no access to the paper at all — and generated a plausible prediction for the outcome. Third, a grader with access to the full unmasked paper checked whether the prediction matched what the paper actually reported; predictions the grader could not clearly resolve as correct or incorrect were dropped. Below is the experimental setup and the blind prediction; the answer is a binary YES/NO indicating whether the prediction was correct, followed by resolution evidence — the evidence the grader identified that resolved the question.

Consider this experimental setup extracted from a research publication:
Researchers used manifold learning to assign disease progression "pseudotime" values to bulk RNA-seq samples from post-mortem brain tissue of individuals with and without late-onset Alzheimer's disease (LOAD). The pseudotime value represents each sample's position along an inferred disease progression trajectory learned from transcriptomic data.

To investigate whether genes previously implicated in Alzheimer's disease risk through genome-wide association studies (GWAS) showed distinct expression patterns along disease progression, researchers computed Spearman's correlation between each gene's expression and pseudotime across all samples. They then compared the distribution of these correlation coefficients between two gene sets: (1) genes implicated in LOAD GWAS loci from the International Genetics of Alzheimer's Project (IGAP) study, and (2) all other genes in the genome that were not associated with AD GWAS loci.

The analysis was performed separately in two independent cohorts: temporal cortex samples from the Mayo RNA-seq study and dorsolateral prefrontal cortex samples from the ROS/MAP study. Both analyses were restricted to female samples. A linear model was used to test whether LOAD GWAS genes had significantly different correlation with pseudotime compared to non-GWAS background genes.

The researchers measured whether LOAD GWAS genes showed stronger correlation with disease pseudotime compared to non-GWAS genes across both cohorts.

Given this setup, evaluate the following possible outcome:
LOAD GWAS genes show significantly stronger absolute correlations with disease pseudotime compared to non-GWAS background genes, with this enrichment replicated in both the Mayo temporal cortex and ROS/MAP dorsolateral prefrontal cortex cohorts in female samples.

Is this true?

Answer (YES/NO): NO